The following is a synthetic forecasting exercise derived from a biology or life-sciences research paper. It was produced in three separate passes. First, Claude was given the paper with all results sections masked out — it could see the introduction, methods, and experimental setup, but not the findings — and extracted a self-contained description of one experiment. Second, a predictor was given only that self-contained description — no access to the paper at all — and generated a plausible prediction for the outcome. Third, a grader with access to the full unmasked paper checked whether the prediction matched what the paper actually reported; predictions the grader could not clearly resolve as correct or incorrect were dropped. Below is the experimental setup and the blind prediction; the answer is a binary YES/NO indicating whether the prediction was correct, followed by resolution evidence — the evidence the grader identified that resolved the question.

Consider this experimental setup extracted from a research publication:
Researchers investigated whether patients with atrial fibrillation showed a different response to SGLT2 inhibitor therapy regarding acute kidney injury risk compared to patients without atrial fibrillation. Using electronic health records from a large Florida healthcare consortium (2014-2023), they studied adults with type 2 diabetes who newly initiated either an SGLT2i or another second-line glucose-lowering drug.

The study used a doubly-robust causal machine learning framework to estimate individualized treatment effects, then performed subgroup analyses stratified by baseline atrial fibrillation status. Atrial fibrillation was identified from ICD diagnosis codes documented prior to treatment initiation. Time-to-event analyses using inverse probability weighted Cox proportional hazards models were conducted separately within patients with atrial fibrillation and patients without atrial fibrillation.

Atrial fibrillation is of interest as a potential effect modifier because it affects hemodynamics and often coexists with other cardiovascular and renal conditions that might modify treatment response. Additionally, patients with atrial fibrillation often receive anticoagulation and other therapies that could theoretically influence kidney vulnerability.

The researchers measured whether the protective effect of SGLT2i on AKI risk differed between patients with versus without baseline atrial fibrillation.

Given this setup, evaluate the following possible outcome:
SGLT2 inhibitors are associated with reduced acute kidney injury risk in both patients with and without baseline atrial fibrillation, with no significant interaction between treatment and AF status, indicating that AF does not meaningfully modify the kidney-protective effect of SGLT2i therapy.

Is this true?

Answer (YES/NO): NO